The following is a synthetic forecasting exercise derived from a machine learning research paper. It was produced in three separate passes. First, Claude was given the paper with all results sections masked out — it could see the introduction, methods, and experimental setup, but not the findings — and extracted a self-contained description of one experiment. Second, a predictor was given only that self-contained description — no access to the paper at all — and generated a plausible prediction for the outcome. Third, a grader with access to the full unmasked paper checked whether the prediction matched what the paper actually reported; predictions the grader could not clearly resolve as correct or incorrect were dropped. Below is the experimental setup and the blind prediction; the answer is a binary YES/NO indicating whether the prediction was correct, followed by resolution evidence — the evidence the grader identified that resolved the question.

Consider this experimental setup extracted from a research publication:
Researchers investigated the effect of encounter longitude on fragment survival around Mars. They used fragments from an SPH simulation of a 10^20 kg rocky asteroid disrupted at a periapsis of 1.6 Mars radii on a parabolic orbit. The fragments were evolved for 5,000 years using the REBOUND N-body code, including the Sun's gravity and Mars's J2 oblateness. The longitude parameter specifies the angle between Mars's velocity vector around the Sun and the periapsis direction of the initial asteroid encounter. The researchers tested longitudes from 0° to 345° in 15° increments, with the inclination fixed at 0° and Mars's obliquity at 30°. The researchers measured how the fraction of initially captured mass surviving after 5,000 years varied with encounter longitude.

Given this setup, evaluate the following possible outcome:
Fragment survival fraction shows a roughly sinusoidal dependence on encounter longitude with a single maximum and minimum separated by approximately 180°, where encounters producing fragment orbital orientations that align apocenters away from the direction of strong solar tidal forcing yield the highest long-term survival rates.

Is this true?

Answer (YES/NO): NO